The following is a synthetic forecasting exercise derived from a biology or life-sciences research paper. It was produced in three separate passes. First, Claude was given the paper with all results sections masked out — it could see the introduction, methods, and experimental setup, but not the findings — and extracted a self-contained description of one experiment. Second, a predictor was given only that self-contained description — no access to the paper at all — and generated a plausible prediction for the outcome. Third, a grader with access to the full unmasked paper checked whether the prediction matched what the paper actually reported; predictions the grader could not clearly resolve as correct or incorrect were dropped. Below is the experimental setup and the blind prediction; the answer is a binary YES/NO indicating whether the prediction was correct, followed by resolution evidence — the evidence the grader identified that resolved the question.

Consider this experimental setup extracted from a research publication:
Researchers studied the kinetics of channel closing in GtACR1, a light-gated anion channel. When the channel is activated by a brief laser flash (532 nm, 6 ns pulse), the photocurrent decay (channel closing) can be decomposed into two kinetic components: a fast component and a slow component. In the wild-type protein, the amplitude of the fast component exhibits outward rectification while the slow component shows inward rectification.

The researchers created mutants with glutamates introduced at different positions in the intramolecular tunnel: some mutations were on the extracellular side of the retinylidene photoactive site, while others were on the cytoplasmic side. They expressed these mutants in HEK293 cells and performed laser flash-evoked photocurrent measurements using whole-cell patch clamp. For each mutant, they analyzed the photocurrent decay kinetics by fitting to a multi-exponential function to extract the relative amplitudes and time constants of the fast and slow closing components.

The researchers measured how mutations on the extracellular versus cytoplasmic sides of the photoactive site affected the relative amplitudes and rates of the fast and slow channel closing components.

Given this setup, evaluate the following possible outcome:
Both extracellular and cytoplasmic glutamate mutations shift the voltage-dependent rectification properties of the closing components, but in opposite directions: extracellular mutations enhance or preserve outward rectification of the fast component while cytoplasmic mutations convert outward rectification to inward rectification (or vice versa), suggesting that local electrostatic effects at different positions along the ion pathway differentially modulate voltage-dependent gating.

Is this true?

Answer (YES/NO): NO